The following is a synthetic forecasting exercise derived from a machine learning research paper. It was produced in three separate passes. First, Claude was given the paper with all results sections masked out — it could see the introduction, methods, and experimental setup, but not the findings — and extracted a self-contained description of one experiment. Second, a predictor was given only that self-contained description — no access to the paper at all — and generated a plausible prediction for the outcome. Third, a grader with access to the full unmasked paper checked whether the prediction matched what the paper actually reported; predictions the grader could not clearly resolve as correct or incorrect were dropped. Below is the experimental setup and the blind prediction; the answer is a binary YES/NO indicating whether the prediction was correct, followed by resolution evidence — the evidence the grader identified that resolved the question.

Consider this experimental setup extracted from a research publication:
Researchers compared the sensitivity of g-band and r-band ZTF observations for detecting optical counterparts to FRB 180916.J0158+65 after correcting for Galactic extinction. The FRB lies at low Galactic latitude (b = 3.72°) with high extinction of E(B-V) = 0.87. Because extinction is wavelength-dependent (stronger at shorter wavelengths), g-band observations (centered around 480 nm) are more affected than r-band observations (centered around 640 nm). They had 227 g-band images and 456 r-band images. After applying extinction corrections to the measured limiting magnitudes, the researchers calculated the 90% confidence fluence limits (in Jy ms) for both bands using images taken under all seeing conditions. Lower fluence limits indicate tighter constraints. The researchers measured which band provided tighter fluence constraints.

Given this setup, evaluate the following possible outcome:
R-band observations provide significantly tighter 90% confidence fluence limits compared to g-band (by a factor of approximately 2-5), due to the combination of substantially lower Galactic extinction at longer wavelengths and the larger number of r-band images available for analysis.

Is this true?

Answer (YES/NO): NO